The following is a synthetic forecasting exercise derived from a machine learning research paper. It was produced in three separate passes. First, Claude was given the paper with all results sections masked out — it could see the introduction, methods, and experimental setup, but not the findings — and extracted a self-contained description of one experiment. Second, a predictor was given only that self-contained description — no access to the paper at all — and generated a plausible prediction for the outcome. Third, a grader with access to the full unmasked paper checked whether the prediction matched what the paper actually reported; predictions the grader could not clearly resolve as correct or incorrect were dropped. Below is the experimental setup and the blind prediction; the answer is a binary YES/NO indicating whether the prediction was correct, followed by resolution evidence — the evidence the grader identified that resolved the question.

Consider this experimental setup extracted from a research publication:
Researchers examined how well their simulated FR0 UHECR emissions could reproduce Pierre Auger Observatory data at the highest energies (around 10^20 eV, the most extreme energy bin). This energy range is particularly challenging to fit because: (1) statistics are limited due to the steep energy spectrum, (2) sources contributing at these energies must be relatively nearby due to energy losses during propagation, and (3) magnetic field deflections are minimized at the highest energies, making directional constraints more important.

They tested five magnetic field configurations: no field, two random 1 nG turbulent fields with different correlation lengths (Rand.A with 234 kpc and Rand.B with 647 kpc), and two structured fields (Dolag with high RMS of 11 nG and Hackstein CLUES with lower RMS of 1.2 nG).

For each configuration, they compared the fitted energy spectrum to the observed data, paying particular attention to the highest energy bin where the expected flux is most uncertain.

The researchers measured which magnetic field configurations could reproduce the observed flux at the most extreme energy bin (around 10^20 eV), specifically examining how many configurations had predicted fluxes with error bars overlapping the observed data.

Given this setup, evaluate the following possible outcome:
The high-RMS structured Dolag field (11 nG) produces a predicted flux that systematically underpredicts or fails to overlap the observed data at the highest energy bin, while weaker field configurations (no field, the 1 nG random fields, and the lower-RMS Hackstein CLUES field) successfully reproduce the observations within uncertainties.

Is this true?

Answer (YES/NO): NO